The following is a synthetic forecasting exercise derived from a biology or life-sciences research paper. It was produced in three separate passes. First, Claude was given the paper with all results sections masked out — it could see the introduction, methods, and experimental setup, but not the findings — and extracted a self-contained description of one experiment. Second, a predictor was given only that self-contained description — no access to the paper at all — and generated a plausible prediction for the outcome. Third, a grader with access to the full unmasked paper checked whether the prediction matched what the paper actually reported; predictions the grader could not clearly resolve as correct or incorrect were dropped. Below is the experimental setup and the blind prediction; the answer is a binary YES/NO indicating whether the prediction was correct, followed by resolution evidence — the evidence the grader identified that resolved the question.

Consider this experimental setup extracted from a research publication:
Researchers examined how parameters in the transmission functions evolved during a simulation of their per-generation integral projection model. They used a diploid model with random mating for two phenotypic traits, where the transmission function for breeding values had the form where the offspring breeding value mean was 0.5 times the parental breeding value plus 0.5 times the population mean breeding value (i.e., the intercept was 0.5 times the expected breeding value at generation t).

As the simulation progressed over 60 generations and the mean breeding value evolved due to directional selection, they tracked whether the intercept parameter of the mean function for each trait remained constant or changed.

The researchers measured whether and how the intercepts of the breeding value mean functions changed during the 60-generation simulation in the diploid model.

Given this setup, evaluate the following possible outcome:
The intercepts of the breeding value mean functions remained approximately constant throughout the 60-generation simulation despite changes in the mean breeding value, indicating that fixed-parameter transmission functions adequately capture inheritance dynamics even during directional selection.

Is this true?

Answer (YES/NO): NO